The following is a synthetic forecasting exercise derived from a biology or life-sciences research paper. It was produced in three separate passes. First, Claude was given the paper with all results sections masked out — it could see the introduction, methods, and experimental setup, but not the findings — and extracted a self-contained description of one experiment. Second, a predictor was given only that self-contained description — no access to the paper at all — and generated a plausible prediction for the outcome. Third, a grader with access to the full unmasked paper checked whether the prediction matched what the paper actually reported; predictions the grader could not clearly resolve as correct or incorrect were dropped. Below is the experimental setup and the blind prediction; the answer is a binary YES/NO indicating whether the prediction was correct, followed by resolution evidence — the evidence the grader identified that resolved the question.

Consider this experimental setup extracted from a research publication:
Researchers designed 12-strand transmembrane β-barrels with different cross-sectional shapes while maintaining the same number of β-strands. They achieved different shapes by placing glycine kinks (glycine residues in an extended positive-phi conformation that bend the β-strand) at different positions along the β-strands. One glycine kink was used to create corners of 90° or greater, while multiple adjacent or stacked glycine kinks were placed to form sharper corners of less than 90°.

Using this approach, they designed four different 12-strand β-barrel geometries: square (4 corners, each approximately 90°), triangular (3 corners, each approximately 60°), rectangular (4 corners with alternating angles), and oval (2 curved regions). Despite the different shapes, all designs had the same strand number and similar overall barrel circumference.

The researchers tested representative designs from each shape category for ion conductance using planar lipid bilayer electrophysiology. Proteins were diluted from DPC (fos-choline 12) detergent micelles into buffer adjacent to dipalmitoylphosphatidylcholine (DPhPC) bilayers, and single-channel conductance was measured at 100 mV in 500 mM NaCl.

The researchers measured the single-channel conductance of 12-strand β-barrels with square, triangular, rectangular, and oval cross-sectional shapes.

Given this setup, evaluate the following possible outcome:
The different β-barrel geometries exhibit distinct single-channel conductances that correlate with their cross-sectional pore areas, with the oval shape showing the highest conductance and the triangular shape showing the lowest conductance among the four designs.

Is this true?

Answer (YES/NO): NO